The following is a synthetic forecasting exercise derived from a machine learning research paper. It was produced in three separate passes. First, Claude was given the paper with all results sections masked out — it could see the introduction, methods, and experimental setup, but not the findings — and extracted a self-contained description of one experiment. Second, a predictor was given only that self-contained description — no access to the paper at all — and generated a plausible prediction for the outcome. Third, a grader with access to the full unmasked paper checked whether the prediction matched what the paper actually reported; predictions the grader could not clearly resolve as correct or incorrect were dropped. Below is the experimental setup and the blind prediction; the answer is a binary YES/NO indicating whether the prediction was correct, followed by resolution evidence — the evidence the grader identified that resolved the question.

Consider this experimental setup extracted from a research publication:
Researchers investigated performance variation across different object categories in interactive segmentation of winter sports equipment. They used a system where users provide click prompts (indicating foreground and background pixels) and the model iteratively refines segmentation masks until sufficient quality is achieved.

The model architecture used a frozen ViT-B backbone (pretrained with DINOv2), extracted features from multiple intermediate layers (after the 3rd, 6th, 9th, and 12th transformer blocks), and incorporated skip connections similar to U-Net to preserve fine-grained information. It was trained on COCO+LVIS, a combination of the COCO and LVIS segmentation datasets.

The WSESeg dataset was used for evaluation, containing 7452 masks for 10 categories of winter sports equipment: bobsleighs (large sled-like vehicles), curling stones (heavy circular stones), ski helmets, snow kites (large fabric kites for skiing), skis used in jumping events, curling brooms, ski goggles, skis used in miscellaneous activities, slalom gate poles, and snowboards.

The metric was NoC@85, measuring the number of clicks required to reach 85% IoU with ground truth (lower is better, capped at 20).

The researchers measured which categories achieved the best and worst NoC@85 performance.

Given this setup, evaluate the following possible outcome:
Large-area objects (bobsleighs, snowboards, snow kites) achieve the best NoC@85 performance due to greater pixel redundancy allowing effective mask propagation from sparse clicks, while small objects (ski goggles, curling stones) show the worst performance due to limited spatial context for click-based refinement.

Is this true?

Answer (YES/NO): NO